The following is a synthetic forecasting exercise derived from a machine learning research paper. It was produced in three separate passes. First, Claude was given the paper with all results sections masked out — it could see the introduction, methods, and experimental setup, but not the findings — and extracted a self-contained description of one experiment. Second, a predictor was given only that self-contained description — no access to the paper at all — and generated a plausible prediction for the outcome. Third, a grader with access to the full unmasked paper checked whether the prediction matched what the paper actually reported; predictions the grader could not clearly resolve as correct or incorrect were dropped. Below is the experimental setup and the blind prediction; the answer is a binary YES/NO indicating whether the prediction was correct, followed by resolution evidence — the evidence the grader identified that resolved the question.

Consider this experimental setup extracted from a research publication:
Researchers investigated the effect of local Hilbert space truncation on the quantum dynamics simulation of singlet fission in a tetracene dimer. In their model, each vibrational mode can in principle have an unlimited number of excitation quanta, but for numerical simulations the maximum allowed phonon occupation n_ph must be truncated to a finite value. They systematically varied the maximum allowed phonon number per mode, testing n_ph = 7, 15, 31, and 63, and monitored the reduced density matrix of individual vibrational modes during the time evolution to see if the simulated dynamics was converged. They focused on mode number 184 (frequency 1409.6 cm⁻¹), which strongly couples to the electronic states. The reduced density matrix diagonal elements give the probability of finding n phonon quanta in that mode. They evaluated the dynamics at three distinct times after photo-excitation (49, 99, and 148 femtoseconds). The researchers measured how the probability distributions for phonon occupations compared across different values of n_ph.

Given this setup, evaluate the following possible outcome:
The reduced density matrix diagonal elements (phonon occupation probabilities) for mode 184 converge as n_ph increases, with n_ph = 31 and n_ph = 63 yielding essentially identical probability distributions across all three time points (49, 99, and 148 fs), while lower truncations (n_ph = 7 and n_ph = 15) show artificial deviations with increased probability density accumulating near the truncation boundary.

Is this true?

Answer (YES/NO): NO